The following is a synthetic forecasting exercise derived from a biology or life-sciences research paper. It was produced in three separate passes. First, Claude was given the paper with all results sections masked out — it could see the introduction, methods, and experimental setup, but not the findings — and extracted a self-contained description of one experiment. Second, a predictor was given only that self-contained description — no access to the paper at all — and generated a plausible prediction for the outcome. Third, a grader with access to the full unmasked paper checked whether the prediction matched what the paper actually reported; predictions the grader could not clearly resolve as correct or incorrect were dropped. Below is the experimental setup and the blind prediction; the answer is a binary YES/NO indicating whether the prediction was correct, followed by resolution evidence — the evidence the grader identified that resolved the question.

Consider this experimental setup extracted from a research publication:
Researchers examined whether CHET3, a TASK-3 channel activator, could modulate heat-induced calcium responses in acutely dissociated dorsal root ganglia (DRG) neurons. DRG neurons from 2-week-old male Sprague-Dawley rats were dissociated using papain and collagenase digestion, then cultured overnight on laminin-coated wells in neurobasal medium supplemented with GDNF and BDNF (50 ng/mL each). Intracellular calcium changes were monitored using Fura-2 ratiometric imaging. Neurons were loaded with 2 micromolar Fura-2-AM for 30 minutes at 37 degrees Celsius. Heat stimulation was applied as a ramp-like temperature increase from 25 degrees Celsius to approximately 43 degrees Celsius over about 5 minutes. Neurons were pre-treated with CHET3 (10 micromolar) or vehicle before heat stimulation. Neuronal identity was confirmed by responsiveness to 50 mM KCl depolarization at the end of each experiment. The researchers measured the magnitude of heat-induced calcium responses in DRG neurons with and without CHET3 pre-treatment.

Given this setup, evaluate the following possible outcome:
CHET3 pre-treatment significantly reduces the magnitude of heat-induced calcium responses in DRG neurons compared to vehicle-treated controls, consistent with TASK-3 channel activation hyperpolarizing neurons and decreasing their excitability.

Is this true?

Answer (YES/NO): NO